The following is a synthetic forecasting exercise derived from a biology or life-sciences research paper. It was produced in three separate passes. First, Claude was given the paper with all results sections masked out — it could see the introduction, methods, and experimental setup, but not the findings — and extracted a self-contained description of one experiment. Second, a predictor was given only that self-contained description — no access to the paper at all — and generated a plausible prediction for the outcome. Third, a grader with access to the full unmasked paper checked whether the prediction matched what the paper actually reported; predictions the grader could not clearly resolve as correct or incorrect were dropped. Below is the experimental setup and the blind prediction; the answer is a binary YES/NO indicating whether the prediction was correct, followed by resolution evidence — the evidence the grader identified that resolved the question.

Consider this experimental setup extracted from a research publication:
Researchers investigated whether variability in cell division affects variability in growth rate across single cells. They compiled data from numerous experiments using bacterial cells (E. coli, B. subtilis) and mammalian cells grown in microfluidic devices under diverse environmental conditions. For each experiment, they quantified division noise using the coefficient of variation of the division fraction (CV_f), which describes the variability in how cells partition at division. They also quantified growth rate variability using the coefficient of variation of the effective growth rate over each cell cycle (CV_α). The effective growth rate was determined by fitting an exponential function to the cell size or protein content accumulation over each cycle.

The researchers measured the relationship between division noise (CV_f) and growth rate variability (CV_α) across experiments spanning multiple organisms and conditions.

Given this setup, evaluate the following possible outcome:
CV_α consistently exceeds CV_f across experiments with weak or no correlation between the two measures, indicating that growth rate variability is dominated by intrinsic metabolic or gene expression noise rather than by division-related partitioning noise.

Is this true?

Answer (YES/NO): NO